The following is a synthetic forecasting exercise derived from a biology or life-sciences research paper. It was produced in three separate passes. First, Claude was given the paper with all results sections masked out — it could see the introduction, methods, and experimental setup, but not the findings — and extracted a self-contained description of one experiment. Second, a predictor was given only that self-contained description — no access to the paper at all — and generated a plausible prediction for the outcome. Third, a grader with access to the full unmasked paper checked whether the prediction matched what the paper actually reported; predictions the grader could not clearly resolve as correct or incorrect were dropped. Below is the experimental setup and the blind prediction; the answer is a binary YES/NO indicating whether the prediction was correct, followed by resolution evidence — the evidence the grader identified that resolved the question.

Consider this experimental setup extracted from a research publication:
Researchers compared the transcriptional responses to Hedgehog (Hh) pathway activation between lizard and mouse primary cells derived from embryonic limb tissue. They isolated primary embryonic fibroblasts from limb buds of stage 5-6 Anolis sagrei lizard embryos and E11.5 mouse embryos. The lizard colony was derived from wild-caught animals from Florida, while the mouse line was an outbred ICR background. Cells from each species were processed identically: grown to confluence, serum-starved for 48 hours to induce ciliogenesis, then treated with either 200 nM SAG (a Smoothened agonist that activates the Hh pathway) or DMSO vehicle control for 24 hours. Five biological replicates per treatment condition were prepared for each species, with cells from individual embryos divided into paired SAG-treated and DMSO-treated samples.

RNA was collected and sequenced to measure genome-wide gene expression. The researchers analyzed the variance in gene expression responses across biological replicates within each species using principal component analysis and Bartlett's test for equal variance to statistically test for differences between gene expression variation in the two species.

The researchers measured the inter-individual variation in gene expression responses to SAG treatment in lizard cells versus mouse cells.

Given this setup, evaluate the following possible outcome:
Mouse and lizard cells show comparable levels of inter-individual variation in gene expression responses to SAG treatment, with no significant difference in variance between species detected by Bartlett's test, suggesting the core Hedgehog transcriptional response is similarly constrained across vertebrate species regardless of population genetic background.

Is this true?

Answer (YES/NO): NO